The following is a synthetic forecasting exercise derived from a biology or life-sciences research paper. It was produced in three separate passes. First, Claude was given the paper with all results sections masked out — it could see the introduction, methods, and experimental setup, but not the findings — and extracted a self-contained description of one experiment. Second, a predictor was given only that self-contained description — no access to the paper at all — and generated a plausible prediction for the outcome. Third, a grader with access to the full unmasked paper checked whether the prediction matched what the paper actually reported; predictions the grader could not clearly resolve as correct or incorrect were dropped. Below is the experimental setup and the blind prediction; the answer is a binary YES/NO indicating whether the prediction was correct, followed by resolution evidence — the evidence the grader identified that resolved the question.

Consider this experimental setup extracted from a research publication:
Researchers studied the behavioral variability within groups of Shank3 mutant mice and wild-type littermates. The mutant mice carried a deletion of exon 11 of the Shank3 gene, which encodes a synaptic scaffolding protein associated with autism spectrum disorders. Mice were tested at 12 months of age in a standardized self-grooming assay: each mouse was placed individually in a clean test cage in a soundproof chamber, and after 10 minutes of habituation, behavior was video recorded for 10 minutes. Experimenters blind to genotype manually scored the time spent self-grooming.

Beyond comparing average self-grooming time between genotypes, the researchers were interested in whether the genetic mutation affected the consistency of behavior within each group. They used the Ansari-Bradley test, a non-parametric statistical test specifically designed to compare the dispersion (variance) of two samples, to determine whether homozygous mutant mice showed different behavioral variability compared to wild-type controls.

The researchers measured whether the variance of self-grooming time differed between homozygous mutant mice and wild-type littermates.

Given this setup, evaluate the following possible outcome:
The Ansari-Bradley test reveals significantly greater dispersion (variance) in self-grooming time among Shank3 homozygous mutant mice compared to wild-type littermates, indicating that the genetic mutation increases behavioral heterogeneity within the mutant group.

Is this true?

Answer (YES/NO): YES